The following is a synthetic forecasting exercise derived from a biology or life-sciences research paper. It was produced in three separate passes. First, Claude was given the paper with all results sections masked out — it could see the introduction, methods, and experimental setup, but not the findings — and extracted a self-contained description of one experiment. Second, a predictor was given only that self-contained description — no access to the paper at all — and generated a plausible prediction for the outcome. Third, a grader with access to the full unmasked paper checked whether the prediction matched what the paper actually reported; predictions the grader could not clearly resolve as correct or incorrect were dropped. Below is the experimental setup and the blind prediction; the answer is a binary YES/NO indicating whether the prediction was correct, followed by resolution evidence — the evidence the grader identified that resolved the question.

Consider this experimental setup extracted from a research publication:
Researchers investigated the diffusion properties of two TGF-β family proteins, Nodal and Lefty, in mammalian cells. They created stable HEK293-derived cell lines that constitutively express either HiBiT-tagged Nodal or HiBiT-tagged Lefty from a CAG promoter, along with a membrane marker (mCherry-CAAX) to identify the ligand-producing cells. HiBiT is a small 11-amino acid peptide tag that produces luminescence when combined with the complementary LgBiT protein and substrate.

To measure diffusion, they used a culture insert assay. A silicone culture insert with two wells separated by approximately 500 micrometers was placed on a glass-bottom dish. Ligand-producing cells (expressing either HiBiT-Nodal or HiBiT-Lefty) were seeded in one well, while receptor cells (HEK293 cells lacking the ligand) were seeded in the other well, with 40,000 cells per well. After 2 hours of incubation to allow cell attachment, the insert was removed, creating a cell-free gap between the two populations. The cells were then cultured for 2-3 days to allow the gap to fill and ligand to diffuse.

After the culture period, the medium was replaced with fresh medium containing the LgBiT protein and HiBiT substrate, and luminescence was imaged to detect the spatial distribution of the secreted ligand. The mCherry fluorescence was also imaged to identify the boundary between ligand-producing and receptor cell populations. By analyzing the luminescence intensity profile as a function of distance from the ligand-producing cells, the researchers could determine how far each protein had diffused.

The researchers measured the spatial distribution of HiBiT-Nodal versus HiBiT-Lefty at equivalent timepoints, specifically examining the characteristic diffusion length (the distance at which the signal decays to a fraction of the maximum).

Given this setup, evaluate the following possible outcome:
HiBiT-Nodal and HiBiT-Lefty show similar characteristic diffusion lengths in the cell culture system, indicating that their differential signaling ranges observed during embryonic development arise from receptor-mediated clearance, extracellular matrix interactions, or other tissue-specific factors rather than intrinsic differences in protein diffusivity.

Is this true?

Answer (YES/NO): NO